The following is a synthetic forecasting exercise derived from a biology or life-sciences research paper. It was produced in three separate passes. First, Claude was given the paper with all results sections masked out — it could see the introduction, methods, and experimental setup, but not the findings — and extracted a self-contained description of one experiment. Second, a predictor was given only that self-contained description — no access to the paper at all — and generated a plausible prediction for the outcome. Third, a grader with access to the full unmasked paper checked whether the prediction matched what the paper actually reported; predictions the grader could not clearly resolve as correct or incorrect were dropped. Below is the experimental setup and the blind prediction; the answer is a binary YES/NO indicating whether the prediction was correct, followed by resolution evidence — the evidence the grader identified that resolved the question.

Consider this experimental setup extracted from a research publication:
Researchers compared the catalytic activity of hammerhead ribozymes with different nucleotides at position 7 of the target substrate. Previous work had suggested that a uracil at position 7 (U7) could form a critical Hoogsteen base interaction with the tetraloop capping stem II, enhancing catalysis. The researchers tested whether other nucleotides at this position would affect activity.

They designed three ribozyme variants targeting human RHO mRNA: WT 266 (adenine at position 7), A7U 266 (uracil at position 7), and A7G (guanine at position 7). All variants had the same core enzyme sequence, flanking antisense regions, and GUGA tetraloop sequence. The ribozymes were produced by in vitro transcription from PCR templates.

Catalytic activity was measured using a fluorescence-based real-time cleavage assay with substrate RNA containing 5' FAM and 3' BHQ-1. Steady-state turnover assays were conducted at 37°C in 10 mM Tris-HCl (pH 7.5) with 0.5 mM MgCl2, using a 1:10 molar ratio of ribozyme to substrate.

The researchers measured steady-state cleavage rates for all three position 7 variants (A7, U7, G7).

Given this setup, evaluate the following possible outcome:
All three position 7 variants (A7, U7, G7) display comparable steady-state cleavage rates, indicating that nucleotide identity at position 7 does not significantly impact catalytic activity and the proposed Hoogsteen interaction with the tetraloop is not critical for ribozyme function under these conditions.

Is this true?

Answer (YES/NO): NO